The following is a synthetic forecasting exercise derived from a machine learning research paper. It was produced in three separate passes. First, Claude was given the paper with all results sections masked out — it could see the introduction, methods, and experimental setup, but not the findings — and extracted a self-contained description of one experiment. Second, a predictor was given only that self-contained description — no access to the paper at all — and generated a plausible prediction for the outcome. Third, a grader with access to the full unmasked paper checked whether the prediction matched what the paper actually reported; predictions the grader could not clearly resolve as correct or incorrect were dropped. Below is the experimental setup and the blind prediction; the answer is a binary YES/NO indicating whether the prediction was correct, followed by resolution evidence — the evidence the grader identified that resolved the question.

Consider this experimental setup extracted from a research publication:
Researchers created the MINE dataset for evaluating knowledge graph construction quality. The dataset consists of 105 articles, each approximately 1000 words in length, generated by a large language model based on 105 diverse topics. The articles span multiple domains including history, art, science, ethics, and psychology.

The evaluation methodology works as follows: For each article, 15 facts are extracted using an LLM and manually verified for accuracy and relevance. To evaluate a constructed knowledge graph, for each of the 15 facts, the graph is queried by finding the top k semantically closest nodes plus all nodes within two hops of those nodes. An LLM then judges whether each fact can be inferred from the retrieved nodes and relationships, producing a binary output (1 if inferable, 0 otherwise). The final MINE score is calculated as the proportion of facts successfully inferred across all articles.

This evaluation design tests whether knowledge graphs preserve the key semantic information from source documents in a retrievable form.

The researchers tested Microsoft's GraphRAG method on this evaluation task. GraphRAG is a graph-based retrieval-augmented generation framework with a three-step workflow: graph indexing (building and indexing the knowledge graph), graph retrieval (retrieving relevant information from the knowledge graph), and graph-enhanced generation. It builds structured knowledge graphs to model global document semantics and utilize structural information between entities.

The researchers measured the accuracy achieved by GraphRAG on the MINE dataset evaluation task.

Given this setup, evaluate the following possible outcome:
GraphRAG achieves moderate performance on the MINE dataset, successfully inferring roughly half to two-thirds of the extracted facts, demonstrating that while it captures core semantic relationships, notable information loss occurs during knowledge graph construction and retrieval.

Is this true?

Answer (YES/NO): NO